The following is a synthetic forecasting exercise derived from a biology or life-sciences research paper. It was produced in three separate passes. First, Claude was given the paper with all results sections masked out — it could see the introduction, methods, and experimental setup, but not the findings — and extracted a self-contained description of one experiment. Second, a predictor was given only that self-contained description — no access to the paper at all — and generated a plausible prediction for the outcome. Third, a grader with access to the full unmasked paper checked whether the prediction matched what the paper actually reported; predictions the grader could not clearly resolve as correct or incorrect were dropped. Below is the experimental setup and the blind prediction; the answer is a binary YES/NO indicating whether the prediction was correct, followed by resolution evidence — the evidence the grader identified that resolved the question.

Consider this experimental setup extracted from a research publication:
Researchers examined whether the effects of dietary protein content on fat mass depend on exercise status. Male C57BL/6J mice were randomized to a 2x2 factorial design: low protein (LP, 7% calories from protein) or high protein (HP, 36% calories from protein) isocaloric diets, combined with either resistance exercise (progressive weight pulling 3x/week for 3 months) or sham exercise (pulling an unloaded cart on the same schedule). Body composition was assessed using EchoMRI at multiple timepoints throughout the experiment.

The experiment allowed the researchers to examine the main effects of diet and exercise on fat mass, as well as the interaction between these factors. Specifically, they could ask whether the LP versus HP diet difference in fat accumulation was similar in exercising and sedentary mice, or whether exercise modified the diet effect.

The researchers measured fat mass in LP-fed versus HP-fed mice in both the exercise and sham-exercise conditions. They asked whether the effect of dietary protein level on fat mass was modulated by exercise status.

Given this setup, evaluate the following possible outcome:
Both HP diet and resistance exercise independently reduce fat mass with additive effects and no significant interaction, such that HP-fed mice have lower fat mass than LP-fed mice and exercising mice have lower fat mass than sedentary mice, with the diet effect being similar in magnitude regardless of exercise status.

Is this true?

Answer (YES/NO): NO